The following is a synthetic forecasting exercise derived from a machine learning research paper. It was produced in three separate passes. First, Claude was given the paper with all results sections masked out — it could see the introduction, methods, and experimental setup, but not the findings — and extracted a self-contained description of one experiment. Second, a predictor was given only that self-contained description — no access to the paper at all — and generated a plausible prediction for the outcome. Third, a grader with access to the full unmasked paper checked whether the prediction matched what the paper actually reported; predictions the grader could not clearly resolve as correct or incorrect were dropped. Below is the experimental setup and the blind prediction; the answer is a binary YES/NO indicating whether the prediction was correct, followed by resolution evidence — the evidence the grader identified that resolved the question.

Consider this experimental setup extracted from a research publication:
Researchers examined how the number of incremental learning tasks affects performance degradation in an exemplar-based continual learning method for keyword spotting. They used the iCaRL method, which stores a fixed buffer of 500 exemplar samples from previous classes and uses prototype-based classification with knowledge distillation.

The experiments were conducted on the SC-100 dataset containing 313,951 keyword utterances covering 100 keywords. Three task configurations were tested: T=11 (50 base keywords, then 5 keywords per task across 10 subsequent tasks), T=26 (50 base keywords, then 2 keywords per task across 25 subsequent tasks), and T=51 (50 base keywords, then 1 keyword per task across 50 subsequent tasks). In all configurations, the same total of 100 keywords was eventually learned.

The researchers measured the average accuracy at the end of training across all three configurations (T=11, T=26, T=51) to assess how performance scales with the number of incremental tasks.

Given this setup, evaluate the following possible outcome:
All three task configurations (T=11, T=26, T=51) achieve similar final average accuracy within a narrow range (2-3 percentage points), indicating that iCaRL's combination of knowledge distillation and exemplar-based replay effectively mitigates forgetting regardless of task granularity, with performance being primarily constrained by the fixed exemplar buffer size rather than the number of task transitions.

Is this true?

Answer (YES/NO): NO